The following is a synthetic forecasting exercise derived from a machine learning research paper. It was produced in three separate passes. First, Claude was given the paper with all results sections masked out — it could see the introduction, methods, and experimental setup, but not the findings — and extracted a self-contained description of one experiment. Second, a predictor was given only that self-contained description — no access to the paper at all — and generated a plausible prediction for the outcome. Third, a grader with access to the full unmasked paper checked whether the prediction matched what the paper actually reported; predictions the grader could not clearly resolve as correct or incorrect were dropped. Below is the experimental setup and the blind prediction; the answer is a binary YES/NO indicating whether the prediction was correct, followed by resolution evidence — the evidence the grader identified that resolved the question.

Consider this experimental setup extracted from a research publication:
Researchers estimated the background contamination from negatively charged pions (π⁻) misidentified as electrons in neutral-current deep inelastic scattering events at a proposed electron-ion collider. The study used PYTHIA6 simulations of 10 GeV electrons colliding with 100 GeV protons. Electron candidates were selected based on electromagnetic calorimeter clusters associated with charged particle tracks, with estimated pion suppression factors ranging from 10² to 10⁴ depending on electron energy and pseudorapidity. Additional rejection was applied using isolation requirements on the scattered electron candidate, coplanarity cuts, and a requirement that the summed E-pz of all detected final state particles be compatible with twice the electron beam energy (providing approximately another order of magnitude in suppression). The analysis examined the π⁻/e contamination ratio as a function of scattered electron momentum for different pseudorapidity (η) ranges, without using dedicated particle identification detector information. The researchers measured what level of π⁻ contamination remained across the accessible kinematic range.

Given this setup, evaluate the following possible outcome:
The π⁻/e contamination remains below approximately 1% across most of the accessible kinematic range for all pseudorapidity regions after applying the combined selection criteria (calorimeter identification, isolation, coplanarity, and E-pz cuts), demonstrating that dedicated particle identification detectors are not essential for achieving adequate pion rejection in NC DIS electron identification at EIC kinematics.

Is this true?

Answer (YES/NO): NO